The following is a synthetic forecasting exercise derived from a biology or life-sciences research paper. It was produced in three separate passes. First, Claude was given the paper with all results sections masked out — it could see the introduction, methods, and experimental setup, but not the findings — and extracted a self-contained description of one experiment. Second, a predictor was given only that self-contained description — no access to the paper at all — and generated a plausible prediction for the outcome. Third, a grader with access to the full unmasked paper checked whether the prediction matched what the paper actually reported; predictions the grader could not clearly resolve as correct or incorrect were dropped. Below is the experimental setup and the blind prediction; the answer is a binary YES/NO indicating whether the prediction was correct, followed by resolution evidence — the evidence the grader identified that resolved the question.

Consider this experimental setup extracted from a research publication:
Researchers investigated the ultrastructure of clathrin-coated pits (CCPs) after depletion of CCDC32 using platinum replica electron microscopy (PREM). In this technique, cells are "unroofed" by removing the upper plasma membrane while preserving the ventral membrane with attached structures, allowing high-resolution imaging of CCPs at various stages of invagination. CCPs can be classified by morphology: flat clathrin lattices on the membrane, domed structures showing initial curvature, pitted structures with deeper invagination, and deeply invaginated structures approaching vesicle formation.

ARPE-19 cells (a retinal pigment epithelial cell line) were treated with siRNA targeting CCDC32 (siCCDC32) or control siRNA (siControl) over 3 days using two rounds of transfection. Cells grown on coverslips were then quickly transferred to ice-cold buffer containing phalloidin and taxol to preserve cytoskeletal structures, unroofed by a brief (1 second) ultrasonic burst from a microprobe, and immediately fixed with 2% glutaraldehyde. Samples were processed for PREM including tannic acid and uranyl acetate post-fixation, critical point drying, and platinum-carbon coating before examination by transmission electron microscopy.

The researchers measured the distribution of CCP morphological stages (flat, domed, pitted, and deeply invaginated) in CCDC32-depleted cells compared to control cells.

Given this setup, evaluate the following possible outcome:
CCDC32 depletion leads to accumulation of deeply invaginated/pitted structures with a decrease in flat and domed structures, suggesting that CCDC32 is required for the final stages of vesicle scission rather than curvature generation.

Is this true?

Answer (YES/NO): NO